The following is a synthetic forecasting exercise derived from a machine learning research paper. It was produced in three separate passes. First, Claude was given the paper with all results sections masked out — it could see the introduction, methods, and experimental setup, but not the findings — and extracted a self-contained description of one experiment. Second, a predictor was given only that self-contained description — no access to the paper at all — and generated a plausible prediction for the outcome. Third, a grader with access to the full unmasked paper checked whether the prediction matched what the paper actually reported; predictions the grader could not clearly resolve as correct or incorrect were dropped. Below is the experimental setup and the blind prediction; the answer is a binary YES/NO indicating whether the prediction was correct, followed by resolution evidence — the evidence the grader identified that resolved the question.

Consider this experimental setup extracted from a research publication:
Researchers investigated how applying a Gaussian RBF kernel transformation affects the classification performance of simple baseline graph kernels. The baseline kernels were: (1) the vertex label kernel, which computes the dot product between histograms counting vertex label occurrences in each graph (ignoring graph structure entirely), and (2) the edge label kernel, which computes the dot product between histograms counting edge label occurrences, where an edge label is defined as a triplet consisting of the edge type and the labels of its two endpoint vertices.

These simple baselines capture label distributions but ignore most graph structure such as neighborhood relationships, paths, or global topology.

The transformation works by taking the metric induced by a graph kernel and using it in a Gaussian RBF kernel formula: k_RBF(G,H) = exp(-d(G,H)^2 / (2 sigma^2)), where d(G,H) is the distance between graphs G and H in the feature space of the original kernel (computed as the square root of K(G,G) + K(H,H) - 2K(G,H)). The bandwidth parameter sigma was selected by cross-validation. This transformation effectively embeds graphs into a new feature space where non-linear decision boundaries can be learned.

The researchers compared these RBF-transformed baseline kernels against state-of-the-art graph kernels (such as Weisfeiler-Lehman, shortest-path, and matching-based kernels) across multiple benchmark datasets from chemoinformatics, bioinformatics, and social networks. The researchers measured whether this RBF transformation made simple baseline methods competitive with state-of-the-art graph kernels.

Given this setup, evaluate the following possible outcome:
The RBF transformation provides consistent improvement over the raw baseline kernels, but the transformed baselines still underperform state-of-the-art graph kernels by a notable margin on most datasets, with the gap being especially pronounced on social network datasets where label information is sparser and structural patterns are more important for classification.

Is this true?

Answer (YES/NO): NO